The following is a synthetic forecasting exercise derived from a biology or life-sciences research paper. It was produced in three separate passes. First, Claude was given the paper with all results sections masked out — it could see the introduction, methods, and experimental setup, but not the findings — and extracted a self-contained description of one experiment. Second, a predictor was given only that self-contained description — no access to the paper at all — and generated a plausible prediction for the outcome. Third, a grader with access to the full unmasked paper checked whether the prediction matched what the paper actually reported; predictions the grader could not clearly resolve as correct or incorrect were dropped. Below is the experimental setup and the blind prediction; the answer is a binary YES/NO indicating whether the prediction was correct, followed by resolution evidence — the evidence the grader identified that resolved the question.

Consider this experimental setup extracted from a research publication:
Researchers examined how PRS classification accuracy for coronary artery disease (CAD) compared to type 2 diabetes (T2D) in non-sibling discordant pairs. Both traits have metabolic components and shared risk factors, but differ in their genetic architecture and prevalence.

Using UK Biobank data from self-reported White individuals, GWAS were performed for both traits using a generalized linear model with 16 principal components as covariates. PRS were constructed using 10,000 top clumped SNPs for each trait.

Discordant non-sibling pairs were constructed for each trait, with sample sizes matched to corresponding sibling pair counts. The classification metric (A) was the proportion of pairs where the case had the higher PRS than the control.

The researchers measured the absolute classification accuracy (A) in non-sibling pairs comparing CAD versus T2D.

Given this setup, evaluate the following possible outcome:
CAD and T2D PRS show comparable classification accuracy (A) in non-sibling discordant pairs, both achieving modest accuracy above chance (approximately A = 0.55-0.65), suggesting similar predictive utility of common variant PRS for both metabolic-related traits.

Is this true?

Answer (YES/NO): NO